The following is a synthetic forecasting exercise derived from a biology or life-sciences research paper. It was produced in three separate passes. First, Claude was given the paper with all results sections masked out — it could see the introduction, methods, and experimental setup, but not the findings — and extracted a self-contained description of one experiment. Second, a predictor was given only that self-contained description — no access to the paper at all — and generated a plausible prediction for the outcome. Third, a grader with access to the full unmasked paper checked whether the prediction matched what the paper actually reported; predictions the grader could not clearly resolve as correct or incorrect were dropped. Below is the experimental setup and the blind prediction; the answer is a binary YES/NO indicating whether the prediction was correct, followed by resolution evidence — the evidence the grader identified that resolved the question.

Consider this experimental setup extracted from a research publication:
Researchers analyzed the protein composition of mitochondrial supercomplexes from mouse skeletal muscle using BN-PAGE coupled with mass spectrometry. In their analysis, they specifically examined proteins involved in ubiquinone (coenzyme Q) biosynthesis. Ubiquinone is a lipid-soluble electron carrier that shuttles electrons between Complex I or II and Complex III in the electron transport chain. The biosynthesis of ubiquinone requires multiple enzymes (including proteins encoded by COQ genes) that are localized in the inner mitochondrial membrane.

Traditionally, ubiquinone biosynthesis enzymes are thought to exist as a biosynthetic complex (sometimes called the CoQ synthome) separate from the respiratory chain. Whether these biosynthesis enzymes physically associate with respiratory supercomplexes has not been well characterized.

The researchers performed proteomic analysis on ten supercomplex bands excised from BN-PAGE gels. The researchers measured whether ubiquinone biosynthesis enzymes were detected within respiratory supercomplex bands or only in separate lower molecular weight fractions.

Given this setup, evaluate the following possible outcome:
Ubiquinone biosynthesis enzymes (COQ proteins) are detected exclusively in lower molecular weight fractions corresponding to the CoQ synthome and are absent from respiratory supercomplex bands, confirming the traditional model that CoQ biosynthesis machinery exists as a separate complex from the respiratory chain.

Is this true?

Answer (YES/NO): NO